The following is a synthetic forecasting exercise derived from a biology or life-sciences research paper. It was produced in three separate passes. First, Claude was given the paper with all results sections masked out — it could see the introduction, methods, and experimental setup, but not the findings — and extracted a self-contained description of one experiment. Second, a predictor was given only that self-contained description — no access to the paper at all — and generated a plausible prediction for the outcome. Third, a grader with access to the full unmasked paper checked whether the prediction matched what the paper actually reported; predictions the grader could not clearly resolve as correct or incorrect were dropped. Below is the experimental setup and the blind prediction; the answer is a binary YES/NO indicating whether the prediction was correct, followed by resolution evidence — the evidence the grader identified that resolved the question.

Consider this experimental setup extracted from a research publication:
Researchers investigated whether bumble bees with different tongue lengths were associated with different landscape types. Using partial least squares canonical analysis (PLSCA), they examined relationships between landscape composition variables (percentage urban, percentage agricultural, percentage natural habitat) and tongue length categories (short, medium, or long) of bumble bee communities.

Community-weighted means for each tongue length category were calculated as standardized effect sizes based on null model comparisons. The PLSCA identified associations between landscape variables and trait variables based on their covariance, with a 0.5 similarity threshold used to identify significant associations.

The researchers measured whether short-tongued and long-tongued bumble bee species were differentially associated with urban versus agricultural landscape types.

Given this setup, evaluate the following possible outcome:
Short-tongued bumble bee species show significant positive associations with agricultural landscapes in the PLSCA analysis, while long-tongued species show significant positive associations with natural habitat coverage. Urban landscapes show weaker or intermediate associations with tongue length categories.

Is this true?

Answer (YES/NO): NO